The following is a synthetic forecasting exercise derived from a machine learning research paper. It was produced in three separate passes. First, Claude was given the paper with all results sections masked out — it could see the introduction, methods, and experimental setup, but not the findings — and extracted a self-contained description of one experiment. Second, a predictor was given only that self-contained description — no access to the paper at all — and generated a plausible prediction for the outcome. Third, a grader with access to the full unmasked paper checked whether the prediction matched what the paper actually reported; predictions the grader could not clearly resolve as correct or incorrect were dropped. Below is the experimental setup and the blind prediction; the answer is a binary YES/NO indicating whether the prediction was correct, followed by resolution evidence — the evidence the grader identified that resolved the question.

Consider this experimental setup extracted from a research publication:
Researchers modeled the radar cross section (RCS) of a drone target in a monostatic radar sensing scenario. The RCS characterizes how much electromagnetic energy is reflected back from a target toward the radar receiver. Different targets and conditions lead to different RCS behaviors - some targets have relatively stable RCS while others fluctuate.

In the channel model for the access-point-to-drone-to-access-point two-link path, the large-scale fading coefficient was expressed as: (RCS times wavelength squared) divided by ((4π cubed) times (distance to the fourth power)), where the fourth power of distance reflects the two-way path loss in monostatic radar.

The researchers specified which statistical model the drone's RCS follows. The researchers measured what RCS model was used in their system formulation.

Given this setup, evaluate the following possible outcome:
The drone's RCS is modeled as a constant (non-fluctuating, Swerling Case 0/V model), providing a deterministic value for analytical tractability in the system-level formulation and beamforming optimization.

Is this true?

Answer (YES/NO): NO